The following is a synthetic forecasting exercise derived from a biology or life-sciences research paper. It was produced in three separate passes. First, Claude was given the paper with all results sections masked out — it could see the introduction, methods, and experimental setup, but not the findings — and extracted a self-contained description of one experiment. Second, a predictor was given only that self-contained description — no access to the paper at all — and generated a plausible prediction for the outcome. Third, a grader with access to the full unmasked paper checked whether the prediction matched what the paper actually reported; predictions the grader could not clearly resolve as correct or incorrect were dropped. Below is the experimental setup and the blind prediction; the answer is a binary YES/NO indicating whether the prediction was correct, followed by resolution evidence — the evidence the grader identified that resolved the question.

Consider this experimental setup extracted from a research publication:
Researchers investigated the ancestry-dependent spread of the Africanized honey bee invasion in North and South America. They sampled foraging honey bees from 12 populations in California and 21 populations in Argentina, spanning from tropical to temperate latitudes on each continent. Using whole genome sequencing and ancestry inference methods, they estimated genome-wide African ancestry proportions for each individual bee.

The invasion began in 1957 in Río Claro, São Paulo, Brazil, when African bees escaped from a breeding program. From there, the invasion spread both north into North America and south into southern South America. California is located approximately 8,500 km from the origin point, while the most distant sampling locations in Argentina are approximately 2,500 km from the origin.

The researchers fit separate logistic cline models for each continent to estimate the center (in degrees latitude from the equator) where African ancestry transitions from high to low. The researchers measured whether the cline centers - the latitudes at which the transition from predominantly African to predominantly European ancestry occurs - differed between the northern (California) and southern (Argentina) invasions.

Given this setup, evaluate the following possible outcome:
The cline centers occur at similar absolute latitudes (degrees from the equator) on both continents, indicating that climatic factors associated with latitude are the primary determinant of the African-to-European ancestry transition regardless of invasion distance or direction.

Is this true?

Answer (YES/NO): YES